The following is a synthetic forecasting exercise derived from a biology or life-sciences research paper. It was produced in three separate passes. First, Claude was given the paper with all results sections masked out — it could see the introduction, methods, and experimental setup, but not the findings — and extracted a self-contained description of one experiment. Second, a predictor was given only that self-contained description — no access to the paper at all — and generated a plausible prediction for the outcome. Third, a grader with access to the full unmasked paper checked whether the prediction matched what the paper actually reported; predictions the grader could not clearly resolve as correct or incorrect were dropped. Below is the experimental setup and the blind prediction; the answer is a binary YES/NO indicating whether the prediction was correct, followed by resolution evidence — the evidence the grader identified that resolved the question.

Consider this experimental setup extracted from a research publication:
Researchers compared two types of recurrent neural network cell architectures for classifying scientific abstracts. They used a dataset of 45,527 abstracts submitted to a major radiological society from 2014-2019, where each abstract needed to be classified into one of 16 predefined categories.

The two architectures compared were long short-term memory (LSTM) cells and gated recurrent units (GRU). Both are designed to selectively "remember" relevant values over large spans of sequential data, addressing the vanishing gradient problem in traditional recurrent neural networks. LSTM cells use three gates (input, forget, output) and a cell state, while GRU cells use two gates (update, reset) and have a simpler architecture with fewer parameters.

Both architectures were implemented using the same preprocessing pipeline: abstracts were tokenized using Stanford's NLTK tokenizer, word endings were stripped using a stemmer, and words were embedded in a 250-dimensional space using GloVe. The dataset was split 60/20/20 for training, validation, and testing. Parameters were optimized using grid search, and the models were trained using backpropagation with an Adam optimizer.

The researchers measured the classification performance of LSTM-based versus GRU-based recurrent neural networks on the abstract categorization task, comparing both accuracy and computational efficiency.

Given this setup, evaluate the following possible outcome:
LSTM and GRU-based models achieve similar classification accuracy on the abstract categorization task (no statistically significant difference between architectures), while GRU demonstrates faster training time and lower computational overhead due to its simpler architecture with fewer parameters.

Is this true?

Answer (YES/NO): YES